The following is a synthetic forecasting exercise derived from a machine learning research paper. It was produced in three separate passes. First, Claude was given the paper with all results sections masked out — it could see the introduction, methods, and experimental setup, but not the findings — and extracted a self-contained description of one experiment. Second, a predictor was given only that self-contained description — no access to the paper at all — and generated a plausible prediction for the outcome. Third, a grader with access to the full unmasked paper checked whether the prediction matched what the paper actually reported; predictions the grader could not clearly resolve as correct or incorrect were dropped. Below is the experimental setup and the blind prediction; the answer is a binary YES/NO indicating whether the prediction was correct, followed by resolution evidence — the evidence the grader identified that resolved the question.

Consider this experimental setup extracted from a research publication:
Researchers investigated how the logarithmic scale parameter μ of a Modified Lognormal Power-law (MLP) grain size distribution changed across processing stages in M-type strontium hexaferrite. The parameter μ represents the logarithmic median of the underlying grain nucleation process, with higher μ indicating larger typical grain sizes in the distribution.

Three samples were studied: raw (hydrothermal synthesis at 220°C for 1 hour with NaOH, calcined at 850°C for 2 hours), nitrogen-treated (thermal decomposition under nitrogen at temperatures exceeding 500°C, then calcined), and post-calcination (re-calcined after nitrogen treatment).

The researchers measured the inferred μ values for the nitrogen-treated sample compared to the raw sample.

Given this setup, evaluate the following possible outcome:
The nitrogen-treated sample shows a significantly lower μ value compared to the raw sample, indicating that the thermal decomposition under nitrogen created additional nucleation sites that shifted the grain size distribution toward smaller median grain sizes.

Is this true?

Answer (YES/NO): YES